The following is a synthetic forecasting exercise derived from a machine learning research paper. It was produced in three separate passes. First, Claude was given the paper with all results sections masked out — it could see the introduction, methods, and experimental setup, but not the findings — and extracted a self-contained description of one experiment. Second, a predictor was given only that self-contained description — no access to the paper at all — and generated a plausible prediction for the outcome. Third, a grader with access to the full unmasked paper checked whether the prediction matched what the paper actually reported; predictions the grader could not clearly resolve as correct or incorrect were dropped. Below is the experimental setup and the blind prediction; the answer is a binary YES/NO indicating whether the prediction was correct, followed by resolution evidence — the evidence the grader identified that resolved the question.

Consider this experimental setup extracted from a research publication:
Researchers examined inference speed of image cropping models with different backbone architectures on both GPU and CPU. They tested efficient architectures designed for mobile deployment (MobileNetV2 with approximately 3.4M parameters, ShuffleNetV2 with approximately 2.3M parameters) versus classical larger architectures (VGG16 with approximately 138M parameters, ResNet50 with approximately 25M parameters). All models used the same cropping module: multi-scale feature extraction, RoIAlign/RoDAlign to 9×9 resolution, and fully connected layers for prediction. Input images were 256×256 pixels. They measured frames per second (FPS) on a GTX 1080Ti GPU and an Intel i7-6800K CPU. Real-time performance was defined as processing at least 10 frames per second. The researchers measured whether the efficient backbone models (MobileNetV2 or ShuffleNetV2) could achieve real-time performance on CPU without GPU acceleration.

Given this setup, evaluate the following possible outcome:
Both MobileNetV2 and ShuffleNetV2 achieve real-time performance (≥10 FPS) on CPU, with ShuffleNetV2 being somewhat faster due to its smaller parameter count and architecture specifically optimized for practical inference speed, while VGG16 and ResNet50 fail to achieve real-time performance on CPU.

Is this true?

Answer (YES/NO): NO